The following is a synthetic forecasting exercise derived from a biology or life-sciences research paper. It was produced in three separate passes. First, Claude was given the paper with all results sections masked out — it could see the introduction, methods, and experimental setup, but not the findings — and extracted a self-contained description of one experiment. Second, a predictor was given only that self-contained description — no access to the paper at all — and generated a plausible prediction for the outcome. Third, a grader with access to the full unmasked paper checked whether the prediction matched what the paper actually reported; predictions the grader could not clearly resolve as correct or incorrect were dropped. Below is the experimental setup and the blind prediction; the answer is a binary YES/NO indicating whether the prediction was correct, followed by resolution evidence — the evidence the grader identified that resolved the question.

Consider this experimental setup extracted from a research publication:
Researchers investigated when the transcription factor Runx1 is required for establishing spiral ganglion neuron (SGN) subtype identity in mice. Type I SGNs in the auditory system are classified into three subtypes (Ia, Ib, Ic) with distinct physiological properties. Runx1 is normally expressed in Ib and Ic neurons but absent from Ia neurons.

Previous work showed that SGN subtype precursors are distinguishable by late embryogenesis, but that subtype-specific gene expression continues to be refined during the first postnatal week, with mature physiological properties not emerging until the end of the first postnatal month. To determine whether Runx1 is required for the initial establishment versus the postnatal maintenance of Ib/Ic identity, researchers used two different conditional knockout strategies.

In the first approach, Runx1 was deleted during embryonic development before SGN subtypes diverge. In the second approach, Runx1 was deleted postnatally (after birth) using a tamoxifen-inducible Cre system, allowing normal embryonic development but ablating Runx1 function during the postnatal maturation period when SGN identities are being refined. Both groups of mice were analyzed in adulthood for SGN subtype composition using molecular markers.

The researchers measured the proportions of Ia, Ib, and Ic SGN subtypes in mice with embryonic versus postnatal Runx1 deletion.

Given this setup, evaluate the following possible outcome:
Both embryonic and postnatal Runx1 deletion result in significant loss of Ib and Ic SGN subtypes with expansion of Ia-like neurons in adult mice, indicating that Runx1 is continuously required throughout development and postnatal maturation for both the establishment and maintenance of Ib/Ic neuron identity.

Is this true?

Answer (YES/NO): YES